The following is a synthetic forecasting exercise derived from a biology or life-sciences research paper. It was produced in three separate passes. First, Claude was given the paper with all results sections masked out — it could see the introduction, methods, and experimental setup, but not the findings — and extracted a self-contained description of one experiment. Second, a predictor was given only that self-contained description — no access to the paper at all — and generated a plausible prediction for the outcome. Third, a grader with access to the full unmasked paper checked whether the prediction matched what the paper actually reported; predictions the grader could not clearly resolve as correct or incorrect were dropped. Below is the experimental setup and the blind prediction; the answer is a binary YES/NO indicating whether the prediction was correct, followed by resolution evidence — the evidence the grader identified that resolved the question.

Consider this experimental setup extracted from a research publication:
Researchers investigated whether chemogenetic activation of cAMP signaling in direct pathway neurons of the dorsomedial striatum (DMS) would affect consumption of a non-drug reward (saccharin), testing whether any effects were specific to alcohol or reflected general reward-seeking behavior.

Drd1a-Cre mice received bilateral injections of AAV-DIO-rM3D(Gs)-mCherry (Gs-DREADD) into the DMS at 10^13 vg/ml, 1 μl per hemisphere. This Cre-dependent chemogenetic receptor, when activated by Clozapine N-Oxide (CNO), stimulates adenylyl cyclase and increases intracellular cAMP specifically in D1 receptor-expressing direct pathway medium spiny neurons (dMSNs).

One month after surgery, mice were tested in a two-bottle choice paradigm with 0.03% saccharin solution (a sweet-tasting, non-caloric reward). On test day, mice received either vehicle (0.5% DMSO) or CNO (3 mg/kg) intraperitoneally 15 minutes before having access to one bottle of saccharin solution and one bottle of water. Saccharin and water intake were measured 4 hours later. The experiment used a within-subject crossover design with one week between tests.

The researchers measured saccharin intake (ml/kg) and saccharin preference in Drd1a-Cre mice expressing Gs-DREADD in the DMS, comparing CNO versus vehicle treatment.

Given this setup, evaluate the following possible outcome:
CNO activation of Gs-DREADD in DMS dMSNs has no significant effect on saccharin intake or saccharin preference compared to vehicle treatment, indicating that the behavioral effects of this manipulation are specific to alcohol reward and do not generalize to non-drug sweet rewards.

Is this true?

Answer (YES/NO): YES